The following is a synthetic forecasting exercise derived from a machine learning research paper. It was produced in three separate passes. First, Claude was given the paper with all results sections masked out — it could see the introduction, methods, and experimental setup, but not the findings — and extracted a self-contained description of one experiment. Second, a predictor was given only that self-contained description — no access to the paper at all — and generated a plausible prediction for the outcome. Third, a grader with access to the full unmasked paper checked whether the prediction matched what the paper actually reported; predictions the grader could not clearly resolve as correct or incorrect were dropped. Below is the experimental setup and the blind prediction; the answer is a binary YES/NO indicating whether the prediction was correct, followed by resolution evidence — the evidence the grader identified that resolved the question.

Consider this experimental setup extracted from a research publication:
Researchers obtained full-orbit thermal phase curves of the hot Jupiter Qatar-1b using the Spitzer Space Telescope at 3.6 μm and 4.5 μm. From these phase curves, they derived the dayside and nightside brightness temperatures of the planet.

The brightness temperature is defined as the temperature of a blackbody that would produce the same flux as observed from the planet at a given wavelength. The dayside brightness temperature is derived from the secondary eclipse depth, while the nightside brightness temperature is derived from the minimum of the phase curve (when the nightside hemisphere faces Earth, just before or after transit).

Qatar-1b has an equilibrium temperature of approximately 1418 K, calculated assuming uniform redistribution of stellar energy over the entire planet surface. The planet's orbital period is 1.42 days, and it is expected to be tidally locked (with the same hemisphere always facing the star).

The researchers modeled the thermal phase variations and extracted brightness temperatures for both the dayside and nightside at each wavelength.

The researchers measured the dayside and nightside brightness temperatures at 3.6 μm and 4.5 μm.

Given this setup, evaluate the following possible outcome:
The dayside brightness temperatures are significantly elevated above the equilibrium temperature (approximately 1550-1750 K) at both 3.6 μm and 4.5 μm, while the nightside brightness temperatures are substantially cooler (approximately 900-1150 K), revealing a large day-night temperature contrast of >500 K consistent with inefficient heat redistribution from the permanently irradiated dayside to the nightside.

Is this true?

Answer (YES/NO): NO